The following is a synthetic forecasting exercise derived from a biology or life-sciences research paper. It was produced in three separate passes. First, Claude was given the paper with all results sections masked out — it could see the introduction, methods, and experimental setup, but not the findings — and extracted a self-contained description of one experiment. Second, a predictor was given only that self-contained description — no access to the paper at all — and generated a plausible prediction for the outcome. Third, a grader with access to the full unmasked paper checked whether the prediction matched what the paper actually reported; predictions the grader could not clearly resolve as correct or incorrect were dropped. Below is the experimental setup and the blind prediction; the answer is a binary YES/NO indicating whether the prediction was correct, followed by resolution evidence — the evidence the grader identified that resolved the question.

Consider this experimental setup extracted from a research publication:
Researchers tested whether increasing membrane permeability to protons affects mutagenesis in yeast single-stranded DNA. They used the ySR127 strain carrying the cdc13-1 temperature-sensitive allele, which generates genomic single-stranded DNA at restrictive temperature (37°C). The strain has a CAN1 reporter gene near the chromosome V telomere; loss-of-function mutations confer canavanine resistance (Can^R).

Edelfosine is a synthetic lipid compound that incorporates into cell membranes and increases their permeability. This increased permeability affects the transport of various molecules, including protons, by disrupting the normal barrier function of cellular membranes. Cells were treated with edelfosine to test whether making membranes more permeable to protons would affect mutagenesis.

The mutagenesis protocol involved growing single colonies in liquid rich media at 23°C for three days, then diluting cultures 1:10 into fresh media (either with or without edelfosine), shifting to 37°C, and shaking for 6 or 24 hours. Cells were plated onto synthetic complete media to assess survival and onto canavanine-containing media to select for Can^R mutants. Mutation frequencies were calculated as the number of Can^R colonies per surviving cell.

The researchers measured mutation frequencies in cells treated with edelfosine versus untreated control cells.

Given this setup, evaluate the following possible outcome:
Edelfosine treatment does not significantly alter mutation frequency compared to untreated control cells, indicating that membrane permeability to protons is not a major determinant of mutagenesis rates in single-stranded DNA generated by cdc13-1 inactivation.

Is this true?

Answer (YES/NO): NO